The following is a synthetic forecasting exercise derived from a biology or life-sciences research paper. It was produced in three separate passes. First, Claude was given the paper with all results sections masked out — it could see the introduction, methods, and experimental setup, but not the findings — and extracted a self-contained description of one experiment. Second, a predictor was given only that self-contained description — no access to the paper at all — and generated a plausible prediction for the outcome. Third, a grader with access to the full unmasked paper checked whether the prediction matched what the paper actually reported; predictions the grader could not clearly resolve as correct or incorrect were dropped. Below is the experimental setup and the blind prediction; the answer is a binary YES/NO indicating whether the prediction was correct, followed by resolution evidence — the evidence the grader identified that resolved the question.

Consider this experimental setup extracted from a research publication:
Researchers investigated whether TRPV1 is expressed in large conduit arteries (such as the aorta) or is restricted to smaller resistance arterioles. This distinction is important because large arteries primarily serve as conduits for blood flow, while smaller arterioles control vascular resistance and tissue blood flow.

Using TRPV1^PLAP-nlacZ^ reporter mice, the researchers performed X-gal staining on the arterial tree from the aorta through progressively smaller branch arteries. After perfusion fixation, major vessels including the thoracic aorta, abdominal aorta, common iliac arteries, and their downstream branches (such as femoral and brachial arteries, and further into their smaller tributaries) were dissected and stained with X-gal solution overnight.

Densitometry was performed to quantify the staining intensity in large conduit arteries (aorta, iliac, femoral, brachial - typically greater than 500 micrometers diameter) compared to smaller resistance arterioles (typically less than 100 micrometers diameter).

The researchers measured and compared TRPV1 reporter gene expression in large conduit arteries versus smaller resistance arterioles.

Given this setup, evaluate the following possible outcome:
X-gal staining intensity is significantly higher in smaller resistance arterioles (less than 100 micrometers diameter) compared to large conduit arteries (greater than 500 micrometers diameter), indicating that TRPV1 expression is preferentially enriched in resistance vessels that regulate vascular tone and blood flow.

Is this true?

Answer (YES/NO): YES